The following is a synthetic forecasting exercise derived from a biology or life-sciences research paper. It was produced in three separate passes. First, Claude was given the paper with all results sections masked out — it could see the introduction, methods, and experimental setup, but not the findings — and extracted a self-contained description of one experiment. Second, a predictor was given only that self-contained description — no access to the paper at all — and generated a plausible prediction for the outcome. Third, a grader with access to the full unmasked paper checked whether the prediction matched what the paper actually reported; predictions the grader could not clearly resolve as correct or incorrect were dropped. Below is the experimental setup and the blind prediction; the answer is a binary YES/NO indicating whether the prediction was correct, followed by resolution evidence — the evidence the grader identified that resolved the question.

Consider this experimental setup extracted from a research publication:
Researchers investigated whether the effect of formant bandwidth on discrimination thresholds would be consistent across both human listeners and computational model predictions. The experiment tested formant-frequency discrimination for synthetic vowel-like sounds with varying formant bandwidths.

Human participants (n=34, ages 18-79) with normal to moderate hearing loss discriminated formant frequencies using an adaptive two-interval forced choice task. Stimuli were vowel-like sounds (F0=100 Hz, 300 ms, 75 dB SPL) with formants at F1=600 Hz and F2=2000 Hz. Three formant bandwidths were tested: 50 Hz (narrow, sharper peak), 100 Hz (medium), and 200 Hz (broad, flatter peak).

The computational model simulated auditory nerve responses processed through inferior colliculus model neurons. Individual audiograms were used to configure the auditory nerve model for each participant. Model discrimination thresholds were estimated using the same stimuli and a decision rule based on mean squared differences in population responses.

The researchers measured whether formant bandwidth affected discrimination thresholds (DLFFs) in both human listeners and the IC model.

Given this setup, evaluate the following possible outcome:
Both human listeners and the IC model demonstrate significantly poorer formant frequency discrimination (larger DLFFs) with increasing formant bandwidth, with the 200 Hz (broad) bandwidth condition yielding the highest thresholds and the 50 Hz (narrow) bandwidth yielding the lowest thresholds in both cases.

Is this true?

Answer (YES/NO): YES